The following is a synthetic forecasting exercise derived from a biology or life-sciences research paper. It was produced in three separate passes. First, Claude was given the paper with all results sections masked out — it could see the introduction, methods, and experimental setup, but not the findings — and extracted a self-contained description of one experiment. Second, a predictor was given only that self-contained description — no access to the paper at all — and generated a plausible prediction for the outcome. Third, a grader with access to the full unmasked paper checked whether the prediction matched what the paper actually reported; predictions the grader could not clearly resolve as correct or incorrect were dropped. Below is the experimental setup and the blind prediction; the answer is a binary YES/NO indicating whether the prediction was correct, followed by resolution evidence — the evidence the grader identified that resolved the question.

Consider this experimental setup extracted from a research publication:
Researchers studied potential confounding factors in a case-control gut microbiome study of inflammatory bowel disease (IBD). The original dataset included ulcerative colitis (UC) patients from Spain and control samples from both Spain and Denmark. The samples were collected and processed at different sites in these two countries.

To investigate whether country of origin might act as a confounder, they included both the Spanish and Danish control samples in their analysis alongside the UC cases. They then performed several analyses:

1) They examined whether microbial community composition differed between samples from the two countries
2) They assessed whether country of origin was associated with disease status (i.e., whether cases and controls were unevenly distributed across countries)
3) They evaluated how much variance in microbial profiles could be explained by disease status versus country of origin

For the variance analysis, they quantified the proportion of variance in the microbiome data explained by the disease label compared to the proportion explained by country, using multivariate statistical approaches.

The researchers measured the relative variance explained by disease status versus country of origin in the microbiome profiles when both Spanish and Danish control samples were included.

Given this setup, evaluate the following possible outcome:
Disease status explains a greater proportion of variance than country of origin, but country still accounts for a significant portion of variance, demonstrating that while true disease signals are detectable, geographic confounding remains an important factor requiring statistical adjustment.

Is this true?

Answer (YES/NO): NO